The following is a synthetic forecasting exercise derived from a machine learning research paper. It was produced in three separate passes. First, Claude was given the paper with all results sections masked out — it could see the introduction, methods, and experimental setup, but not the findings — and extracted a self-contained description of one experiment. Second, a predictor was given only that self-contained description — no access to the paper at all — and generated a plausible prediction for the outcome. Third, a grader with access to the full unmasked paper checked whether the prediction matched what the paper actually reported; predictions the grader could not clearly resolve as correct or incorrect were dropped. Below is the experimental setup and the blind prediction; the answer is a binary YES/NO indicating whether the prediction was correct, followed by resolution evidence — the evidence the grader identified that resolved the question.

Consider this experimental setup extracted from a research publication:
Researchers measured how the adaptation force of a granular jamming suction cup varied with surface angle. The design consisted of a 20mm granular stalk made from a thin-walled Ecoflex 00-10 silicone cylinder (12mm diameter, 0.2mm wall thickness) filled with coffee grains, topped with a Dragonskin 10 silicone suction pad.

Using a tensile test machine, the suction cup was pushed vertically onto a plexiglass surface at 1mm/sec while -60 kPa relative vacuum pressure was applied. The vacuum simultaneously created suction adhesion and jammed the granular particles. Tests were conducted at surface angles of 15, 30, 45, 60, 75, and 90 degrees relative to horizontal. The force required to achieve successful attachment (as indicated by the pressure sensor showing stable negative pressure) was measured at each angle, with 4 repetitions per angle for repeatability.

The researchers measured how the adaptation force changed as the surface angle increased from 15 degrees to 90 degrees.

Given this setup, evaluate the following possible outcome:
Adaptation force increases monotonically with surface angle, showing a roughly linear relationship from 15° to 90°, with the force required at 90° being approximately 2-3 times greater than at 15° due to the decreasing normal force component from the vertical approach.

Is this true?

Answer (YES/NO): NO